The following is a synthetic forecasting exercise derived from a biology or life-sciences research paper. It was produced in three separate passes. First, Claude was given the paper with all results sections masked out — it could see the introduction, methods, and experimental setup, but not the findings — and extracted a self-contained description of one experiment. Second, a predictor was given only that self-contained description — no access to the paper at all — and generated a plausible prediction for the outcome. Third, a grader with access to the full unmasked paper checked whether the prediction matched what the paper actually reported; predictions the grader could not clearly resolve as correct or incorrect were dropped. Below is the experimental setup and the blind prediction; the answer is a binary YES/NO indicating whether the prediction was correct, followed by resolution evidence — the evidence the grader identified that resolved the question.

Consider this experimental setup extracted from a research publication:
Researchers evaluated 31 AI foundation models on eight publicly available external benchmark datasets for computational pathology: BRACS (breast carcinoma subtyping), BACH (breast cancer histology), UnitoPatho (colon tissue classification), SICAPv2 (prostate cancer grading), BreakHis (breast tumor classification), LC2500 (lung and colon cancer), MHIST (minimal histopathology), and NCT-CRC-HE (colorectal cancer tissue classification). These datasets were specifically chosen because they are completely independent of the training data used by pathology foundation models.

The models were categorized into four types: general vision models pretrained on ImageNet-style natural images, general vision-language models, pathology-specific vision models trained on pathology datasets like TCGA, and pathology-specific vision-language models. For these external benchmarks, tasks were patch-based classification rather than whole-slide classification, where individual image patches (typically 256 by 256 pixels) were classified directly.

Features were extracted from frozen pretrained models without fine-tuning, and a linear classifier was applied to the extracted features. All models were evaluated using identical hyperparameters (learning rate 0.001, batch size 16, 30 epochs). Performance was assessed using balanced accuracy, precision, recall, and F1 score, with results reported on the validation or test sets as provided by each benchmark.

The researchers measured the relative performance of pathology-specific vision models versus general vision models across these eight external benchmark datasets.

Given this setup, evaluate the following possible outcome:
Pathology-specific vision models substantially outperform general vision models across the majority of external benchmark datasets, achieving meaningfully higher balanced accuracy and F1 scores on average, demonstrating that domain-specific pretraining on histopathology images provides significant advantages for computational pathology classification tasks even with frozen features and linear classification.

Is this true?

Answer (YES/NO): NO